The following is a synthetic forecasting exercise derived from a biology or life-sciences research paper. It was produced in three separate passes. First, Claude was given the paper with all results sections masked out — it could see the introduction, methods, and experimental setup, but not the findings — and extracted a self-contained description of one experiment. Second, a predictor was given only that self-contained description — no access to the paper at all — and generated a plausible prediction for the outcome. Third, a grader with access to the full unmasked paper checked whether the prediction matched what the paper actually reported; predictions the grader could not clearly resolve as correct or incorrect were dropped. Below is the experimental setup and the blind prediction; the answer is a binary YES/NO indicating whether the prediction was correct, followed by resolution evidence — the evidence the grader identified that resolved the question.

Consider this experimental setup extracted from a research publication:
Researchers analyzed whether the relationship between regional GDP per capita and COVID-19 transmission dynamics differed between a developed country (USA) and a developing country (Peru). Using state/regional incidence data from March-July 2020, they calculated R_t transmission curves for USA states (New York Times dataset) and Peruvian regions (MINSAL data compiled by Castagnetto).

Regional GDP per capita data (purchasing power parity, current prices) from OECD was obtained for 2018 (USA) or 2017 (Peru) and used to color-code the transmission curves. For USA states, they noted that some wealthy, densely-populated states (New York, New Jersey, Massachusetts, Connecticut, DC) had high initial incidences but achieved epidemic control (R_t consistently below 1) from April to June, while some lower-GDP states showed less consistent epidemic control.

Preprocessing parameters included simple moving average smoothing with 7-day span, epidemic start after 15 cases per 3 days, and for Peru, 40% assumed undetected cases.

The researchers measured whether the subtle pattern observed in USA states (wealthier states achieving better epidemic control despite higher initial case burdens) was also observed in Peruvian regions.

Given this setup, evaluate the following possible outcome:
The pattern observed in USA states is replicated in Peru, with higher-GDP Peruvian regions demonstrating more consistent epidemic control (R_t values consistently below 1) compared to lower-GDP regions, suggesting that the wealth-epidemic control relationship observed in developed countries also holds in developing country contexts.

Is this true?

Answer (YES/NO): NO